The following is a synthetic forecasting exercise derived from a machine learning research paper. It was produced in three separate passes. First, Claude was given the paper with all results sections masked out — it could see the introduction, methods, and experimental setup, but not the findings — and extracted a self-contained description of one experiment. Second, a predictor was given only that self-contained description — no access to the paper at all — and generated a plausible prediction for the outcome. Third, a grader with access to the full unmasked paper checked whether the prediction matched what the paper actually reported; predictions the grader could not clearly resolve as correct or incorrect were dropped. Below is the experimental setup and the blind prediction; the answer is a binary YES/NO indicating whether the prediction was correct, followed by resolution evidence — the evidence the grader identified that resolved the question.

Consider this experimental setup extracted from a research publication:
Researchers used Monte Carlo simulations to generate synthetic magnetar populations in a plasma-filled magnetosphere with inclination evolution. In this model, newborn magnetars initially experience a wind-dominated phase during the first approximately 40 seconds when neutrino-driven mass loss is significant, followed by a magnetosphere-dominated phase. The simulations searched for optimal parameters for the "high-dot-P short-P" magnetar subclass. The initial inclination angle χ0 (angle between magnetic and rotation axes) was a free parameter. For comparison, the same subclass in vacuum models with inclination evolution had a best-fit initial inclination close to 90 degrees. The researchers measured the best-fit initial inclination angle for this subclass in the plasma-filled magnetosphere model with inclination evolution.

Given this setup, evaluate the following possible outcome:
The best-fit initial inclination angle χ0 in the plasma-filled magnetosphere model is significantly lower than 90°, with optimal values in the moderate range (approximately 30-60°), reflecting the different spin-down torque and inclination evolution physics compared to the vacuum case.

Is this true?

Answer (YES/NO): NO